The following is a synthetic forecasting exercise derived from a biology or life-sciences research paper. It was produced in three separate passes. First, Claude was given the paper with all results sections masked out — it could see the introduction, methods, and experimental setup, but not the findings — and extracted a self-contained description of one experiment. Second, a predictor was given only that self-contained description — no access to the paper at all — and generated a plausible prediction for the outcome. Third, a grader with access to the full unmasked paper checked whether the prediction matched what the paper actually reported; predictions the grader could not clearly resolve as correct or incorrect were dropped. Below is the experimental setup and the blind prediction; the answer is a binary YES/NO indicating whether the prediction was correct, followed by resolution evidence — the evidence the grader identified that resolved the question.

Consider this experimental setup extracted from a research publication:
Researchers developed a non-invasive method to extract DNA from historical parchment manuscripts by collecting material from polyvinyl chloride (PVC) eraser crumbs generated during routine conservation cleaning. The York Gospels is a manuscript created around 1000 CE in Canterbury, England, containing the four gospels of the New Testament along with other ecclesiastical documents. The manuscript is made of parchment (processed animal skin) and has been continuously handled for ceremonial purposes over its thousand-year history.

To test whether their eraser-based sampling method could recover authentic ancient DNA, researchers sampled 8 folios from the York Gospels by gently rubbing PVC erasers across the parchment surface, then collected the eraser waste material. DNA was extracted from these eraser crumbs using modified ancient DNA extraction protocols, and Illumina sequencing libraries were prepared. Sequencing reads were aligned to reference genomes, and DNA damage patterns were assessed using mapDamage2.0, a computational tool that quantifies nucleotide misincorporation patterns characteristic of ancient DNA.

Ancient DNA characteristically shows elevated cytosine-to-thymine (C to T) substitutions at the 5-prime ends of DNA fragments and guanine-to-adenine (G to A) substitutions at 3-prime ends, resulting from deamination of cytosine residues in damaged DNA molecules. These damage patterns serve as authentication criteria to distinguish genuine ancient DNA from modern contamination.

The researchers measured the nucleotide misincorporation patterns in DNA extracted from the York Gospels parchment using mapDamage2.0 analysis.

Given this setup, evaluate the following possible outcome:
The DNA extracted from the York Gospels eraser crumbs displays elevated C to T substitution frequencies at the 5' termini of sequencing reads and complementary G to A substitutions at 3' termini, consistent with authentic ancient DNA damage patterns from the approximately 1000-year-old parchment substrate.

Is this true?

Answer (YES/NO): YES